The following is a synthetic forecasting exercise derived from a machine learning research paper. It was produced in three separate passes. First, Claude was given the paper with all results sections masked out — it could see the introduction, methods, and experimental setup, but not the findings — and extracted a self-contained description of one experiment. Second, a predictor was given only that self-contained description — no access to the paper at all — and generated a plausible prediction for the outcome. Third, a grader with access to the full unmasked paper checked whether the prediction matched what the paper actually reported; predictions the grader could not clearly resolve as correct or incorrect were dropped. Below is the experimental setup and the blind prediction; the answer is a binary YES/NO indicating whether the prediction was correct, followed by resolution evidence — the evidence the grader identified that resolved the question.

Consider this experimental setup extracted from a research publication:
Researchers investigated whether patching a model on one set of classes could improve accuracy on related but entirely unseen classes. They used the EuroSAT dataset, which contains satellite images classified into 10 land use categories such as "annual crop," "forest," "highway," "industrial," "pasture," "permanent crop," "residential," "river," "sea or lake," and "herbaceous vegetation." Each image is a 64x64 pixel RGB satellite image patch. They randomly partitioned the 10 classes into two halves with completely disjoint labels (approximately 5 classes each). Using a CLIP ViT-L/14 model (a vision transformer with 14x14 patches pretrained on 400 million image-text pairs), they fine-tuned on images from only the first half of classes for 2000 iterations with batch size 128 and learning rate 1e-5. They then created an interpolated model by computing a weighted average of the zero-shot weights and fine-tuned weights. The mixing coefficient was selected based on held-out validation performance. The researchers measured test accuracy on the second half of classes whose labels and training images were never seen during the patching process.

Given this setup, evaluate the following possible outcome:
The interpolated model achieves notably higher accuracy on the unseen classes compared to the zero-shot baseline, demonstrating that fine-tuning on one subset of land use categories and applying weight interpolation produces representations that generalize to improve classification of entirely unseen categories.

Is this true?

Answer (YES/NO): YES